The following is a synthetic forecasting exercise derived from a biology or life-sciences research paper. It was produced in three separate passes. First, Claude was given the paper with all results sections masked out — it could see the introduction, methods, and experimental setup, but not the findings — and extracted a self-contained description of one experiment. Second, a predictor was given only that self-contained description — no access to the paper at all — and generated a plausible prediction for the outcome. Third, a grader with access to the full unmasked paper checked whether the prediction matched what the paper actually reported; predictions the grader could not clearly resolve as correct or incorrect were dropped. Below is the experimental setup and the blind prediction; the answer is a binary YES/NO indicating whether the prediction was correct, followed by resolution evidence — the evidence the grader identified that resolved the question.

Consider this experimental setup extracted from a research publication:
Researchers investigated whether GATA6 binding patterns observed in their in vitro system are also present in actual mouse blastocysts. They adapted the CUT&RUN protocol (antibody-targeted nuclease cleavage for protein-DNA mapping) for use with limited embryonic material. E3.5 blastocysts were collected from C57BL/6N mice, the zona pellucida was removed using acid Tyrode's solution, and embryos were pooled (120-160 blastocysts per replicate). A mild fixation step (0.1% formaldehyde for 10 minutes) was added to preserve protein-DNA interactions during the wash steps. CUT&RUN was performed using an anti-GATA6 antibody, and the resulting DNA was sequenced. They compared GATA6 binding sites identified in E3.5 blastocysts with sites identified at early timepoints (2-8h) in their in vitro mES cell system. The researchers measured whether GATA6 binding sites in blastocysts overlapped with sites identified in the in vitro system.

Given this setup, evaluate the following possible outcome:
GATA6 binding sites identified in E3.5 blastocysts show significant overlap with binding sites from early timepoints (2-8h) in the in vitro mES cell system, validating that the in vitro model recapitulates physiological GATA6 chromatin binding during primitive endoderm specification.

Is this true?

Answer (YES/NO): YES